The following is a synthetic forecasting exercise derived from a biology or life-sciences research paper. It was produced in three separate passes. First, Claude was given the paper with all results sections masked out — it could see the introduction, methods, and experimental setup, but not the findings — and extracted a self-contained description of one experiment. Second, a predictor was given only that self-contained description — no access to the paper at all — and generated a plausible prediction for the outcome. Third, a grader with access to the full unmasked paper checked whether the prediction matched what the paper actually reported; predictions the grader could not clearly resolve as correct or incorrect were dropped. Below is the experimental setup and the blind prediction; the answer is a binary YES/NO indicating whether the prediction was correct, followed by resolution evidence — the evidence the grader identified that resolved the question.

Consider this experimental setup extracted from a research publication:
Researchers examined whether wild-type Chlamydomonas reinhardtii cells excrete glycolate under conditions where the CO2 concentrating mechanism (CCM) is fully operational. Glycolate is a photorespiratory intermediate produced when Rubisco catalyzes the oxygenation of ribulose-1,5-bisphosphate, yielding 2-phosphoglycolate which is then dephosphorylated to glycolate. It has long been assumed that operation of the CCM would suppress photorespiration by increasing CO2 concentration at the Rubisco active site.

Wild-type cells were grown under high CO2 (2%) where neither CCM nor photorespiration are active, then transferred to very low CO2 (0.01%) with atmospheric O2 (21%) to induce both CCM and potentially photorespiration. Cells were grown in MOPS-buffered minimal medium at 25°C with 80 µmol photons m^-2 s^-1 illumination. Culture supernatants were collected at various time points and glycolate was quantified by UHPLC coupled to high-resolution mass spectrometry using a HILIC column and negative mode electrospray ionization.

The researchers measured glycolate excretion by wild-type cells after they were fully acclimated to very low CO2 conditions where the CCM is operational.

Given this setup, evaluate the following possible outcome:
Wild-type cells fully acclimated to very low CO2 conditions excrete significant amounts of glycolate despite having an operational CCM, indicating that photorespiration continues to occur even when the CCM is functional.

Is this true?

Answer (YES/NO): NO